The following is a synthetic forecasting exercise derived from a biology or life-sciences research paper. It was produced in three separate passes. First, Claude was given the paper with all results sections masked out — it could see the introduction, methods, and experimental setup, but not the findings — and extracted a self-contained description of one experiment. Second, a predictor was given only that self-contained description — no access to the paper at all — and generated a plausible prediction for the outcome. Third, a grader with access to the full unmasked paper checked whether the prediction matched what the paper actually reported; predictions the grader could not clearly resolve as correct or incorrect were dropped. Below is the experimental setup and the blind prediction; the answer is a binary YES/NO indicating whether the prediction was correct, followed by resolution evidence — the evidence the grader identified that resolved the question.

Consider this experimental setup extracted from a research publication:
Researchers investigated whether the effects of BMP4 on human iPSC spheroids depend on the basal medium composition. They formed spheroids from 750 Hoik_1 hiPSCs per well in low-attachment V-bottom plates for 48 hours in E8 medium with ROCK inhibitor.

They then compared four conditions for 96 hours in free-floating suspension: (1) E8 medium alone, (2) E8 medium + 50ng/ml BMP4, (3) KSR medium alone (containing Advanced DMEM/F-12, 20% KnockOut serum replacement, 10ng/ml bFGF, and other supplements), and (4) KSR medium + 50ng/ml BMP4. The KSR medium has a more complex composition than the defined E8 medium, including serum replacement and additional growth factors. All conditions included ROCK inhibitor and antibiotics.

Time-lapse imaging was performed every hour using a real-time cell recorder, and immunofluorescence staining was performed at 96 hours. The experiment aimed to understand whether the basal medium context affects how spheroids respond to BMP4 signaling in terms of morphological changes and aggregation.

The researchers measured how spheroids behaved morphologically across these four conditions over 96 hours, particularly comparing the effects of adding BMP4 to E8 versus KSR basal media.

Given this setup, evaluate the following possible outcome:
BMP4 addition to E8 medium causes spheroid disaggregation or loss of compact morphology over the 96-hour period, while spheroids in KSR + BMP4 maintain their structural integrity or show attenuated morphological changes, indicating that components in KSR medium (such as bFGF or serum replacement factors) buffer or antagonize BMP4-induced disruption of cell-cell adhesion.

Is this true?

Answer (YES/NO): NO